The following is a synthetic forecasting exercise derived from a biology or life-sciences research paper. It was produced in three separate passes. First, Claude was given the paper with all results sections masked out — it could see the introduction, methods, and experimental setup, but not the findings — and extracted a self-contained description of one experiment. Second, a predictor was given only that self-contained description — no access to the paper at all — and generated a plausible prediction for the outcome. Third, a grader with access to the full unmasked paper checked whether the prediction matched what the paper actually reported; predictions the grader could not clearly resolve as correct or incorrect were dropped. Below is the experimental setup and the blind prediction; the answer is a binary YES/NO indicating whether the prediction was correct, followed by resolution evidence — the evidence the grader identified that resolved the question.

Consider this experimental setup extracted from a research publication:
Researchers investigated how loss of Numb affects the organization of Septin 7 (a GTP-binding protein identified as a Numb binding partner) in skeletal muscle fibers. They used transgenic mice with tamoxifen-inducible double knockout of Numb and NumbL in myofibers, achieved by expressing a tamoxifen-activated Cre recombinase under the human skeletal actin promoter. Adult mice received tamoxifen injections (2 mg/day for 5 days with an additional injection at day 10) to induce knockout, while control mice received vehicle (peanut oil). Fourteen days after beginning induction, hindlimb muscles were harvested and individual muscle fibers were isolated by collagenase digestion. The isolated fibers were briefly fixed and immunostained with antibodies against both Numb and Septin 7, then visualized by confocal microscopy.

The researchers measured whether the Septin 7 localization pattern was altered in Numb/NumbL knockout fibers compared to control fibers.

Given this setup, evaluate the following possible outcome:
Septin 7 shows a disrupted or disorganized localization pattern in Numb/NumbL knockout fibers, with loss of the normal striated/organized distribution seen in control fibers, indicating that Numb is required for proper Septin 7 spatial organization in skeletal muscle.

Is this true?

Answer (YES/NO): YES